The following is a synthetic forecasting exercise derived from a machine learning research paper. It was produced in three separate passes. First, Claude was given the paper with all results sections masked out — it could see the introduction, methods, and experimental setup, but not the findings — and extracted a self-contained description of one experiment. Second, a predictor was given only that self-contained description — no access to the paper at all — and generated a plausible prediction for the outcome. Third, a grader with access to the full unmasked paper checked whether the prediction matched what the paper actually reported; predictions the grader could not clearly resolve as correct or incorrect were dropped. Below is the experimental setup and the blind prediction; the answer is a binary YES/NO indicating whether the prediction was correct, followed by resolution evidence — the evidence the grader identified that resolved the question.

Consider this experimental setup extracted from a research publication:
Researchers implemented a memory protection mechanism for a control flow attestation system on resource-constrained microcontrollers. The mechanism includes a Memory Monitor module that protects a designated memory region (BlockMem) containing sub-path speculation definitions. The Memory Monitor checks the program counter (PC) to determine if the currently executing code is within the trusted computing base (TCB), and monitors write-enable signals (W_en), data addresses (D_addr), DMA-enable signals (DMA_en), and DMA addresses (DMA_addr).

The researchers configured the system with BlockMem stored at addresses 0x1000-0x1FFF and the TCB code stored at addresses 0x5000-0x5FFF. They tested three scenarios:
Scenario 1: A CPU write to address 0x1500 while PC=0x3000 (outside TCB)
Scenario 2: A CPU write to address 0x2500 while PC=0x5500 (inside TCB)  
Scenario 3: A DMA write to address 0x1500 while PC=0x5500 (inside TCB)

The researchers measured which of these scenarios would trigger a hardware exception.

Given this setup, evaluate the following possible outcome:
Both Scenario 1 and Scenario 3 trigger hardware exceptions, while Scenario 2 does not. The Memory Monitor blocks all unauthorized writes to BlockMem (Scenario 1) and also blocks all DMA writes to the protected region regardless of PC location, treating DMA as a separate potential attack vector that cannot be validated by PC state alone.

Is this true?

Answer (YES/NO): YES